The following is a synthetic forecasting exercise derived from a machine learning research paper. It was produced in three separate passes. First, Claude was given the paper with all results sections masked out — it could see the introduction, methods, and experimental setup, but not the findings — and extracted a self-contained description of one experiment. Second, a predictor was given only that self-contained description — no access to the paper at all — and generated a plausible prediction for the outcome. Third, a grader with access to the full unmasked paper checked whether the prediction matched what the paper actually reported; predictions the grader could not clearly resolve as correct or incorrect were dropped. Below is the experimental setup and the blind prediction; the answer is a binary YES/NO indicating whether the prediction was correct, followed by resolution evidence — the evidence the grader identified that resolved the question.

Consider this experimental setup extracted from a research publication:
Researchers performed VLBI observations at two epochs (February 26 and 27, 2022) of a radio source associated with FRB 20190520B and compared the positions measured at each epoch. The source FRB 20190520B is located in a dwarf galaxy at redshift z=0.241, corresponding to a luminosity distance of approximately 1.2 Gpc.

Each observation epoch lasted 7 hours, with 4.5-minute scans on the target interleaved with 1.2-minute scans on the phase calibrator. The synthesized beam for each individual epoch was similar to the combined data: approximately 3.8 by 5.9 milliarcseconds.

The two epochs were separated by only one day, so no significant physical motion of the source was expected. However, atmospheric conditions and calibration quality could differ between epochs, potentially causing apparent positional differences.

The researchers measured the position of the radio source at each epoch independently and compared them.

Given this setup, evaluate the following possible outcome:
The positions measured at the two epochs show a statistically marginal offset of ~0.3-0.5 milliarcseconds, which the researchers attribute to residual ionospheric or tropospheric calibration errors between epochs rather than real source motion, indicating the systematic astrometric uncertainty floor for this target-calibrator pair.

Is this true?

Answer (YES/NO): NO